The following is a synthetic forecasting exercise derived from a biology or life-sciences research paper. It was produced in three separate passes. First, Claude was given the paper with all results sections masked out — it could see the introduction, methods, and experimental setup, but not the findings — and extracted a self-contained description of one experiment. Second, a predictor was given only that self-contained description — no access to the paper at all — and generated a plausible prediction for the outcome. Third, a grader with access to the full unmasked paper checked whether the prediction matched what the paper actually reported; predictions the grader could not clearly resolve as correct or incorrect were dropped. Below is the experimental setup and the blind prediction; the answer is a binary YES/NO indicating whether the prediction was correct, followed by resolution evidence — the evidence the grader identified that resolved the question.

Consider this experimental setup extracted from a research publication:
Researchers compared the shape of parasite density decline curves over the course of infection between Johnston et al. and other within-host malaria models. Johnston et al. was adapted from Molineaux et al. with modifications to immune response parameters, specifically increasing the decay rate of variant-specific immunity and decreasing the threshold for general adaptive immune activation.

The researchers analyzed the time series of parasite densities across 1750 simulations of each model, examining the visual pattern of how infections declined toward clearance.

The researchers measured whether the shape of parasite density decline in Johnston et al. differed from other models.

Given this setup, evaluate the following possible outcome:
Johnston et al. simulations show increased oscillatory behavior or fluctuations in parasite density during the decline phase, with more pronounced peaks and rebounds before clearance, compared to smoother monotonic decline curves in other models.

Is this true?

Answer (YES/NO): NO